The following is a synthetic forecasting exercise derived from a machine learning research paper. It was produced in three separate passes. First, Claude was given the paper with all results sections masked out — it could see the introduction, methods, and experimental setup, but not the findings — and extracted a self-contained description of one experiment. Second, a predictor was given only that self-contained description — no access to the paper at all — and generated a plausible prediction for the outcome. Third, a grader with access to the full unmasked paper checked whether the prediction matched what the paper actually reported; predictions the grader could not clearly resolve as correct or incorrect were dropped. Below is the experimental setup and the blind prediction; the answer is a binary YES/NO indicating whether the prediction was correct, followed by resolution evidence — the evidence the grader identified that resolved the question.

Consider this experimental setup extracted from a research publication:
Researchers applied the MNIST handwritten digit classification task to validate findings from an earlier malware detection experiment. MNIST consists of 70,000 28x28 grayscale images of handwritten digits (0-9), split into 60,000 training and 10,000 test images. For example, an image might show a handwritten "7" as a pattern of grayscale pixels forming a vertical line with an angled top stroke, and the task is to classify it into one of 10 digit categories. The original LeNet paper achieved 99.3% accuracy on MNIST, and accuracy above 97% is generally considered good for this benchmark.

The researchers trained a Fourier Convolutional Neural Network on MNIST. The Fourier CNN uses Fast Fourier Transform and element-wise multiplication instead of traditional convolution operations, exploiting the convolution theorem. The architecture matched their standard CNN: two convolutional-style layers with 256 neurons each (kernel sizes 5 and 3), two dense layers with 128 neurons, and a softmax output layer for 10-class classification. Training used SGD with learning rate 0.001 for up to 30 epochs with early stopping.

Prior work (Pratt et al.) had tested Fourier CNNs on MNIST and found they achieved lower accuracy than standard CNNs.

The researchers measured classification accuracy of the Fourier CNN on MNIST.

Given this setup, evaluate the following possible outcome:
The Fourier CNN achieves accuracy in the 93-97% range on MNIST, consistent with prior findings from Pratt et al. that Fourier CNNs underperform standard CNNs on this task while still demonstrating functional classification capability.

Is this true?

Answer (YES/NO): NO